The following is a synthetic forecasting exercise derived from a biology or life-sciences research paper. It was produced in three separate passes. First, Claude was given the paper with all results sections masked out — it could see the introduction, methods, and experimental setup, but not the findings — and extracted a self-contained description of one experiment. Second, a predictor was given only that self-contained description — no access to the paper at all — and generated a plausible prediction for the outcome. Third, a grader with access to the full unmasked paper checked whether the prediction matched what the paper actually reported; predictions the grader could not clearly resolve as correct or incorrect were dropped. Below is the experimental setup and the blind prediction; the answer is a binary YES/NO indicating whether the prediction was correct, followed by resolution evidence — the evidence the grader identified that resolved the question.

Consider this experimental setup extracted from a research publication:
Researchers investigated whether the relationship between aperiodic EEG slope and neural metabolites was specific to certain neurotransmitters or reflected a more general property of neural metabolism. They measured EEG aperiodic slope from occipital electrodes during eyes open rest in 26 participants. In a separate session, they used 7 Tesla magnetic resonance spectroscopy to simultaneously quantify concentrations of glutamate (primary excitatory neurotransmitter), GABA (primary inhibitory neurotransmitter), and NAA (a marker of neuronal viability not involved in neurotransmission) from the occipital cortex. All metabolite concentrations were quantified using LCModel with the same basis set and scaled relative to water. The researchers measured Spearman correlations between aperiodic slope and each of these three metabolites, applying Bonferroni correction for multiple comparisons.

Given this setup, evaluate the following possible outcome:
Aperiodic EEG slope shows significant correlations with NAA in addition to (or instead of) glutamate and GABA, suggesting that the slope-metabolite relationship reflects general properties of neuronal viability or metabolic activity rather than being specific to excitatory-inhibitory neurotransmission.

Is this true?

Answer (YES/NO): NO